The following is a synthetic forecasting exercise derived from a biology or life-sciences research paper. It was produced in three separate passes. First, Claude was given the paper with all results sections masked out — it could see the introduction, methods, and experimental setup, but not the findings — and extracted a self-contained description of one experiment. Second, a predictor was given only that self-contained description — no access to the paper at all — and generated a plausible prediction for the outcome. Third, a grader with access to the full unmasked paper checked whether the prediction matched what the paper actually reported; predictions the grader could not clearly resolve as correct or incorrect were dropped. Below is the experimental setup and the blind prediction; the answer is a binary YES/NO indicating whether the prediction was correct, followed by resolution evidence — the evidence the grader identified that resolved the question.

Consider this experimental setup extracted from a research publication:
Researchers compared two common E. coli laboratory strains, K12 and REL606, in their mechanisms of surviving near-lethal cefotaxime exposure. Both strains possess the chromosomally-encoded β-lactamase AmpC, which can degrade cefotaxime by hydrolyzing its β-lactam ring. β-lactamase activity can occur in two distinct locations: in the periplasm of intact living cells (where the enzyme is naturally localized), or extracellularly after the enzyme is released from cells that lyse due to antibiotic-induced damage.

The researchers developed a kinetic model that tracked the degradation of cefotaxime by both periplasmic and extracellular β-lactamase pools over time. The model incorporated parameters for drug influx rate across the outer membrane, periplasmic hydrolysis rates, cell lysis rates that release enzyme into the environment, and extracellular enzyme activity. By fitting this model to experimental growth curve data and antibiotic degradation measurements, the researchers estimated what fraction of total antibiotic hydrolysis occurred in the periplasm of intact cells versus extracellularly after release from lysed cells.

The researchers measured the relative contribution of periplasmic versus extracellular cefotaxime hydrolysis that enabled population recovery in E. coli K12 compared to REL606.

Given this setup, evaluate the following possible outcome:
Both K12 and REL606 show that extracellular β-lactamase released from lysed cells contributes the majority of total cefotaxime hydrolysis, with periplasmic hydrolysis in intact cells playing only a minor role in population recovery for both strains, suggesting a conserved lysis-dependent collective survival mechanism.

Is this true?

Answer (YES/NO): NO